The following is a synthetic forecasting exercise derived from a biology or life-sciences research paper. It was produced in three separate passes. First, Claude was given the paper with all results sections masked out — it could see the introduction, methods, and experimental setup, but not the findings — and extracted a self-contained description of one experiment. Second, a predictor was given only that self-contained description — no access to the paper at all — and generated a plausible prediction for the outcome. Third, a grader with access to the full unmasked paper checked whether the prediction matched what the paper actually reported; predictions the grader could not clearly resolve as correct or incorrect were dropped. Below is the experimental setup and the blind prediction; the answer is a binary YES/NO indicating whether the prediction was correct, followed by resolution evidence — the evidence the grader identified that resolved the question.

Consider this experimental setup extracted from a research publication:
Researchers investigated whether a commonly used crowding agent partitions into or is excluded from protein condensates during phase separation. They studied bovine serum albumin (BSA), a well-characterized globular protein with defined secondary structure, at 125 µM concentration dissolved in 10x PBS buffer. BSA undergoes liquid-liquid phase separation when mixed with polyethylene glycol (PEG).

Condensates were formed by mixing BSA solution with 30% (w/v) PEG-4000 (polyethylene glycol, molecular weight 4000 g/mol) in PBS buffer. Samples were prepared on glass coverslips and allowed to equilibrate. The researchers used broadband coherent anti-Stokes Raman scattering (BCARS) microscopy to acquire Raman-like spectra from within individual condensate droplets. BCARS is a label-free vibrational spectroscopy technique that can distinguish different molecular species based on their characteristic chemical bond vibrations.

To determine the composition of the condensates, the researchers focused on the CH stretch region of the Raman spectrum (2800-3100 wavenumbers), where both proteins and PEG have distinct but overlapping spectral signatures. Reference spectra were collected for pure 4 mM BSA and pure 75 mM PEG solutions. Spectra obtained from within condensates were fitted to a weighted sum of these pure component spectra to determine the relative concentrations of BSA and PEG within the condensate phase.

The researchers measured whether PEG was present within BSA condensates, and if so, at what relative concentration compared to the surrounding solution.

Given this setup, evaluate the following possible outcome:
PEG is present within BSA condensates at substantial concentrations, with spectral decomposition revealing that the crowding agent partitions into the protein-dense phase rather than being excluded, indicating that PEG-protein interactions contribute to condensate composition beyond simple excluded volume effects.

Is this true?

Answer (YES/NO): YES